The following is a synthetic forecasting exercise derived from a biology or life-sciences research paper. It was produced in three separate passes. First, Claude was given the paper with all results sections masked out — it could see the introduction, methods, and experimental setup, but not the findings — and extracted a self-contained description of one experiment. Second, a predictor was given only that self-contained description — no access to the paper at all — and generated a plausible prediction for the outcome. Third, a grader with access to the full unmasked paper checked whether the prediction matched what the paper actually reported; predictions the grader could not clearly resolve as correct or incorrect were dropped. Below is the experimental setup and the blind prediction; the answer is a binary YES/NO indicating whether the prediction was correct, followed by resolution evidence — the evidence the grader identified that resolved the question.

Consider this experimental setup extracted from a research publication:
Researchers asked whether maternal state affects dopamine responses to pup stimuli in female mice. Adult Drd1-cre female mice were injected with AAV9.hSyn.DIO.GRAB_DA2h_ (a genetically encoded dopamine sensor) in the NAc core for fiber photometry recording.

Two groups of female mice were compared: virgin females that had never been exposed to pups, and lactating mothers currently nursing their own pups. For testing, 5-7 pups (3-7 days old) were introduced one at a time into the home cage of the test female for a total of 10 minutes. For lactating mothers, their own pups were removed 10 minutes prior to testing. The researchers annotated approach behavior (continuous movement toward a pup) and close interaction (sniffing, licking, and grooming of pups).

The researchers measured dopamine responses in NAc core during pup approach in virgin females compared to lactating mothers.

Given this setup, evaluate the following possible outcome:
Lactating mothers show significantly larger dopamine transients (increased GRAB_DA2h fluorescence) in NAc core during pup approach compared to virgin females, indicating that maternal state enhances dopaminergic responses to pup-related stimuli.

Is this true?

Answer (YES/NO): NO